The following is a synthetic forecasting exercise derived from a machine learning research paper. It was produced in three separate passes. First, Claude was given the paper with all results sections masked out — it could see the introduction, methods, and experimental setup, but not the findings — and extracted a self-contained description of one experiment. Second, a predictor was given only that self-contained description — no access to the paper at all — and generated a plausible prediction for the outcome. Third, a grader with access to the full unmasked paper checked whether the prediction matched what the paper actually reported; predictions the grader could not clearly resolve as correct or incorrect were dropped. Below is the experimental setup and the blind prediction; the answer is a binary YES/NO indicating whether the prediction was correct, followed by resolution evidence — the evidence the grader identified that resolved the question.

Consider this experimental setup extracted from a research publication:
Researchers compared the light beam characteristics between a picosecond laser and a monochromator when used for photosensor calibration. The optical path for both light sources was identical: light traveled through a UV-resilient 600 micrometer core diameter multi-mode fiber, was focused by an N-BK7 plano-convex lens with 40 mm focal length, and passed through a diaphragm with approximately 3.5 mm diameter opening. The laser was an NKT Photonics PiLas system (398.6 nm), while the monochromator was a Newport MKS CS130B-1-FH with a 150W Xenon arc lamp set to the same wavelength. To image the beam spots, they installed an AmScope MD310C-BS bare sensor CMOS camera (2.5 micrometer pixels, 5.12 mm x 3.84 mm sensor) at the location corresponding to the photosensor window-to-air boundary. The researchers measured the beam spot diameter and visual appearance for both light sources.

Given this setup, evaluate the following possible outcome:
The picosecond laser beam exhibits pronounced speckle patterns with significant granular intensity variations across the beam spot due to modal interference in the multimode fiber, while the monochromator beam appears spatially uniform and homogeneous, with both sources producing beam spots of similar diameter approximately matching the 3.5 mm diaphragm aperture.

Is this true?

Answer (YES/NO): NO